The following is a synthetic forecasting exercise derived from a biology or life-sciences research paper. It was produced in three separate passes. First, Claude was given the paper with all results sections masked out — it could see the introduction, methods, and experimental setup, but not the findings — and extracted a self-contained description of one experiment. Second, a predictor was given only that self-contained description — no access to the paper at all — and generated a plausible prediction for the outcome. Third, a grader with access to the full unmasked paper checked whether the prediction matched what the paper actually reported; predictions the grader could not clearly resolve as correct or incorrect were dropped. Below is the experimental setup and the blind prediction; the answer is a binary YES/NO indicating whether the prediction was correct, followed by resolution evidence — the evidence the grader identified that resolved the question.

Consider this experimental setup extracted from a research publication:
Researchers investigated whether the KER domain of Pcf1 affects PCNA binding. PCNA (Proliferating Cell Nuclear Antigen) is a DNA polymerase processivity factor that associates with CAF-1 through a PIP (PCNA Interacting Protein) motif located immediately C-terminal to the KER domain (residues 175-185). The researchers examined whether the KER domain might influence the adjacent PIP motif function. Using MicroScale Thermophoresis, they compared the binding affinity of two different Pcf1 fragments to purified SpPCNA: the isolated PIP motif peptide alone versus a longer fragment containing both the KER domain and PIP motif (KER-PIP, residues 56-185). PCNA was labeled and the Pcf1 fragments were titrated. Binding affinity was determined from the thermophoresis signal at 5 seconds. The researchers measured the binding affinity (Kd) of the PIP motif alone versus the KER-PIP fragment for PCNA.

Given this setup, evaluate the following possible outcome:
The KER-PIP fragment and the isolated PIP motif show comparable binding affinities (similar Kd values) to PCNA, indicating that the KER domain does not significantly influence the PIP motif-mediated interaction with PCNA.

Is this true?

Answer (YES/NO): NO